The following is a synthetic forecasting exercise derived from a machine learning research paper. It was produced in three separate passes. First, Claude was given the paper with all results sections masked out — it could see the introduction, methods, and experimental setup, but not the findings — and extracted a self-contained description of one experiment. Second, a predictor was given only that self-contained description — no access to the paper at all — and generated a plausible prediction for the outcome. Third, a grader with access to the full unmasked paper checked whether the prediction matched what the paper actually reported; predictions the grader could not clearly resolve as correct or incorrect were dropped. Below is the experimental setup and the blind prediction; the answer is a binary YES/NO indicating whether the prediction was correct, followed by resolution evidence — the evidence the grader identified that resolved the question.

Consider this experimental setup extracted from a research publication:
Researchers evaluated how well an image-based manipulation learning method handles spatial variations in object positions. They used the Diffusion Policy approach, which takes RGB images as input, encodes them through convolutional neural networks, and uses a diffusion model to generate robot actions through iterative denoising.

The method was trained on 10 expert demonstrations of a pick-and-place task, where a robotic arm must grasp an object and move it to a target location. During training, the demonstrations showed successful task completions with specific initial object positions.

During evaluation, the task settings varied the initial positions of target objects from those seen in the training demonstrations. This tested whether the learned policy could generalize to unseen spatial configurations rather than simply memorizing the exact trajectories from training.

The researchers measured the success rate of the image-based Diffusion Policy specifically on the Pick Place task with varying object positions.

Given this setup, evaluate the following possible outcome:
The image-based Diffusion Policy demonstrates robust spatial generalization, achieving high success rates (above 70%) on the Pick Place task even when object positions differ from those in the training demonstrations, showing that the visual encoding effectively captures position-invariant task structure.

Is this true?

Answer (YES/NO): NO